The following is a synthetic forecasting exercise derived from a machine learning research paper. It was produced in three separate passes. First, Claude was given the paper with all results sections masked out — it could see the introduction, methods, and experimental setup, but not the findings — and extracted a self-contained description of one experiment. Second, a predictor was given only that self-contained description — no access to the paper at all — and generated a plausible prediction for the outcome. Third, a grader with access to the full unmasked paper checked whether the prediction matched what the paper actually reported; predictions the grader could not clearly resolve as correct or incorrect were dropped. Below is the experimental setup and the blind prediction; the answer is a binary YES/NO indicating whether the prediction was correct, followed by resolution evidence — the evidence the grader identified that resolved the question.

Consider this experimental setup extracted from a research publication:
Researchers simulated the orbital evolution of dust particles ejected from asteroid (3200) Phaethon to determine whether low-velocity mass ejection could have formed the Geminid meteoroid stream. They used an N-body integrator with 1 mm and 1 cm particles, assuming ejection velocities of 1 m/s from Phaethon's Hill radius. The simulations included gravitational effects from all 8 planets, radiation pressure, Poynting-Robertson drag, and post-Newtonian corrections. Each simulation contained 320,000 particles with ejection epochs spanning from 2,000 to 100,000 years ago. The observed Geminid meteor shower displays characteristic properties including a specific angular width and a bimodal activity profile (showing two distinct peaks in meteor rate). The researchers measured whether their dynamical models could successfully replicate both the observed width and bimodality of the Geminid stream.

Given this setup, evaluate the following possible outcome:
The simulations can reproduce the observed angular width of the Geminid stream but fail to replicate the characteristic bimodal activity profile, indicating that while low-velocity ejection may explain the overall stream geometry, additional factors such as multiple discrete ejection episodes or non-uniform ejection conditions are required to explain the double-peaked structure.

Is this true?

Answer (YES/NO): NO